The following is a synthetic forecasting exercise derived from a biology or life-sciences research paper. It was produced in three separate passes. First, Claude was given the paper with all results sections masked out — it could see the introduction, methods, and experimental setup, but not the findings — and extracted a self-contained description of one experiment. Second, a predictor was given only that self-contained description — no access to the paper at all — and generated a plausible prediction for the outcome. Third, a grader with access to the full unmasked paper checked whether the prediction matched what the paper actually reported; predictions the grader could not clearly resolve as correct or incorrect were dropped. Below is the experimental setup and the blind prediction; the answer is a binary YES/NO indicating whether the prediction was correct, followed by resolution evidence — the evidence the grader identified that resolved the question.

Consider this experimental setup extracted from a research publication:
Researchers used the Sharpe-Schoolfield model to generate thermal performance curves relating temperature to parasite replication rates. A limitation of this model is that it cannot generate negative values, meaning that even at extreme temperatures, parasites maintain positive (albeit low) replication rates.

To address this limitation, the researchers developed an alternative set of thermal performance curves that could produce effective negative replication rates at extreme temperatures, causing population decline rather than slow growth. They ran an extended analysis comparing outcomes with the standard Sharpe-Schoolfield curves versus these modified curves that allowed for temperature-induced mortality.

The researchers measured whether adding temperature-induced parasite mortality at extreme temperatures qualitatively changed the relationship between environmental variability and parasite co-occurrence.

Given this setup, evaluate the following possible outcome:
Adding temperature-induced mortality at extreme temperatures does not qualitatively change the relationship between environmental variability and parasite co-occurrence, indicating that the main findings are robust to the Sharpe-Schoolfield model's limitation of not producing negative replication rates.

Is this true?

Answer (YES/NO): NO